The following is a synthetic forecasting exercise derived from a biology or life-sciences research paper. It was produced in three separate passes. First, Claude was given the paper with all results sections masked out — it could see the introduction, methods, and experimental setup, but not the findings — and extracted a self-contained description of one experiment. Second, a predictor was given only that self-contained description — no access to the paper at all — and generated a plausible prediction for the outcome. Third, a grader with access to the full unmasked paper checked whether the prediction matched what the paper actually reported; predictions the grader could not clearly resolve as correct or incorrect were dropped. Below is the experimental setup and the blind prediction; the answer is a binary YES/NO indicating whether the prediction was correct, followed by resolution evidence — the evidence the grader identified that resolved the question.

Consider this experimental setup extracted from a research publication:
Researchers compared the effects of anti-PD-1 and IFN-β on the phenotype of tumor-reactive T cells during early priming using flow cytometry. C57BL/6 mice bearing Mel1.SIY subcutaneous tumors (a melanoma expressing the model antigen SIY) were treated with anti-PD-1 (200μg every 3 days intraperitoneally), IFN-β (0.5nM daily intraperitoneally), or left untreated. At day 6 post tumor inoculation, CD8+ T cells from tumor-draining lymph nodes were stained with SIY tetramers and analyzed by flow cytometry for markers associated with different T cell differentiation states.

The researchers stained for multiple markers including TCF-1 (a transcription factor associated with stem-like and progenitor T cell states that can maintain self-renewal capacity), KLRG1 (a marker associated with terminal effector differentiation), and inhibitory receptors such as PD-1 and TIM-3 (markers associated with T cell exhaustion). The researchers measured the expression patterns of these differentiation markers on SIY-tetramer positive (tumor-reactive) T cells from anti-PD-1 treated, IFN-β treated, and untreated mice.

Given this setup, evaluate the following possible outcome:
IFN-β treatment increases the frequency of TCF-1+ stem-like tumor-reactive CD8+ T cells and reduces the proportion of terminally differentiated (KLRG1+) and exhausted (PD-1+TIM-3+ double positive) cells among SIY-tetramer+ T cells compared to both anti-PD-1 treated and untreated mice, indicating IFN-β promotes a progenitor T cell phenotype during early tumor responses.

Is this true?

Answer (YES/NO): NO